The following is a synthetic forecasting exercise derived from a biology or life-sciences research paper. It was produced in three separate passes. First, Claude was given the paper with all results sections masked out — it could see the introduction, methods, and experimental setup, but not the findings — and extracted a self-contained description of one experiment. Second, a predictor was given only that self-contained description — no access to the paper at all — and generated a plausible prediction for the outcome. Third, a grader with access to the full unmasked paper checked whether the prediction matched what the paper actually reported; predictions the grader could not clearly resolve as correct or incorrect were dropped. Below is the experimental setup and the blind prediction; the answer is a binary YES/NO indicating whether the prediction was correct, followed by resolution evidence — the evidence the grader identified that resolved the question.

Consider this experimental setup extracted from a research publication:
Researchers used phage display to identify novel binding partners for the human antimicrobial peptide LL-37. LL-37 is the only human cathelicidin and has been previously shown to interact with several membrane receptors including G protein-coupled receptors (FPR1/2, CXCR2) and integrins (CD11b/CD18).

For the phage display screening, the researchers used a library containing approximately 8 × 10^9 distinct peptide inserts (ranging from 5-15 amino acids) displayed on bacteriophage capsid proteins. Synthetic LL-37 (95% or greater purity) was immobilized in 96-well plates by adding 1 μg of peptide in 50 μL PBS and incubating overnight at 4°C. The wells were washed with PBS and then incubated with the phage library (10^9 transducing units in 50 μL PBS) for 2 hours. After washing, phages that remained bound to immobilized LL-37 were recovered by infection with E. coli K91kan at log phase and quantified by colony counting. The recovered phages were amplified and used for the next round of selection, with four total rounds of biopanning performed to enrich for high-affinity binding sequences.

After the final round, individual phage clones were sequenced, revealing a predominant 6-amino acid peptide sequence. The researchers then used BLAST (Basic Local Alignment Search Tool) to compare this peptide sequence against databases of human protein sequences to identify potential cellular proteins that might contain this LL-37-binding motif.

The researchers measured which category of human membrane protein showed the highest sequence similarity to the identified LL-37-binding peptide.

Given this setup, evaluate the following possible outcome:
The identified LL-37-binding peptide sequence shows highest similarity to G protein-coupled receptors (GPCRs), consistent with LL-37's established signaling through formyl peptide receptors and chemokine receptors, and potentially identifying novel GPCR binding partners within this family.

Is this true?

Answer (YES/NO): NO